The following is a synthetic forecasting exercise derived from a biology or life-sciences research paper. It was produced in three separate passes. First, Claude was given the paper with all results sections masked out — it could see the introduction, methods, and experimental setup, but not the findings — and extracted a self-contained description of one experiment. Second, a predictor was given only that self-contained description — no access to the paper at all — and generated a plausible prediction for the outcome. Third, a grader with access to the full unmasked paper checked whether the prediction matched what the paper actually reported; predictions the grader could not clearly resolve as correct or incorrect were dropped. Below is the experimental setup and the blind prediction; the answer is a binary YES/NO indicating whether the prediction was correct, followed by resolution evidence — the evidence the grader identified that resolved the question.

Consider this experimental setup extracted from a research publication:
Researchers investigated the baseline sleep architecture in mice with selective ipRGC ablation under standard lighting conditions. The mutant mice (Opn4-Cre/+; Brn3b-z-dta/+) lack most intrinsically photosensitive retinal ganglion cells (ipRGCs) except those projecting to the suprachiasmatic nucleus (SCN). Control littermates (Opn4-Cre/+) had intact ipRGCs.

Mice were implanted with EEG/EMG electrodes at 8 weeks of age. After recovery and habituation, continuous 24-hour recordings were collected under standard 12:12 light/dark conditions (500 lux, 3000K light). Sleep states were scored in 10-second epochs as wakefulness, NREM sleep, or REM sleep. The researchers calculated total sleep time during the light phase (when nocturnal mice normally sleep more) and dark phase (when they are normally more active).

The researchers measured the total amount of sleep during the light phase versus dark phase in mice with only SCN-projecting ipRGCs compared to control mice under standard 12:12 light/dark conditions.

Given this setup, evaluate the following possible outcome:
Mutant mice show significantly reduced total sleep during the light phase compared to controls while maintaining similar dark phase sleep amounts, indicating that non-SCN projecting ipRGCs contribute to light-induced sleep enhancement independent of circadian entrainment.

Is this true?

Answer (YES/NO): NO